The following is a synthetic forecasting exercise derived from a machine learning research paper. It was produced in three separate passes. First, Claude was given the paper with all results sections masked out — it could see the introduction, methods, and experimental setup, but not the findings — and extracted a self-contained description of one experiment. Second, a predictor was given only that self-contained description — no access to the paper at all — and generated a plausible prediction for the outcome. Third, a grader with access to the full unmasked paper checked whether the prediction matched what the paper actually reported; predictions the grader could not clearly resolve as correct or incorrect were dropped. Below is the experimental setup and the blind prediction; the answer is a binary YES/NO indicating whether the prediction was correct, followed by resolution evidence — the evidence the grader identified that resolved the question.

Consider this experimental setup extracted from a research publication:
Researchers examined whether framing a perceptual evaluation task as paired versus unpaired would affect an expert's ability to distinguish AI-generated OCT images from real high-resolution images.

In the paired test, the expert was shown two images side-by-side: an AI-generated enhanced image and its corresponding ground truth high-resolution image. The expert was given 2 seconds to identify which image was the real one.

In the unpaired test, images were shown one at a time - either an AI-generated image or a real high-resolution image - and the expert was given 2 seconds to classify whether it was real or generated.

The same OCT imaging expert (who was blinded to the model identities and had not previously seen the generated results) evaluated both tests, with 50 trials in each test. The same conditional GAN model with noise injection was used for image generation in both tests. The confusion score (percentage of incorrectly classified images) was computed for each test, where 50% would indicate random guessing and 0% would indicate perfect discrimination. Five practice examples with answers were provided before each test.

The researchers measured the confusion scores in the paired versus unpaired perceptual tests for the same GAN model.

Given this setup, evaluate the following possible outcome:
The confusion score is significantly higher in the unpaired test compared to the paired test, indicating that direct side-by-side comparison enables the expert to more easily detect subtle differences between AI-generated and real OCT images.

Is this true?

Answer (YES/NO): NO